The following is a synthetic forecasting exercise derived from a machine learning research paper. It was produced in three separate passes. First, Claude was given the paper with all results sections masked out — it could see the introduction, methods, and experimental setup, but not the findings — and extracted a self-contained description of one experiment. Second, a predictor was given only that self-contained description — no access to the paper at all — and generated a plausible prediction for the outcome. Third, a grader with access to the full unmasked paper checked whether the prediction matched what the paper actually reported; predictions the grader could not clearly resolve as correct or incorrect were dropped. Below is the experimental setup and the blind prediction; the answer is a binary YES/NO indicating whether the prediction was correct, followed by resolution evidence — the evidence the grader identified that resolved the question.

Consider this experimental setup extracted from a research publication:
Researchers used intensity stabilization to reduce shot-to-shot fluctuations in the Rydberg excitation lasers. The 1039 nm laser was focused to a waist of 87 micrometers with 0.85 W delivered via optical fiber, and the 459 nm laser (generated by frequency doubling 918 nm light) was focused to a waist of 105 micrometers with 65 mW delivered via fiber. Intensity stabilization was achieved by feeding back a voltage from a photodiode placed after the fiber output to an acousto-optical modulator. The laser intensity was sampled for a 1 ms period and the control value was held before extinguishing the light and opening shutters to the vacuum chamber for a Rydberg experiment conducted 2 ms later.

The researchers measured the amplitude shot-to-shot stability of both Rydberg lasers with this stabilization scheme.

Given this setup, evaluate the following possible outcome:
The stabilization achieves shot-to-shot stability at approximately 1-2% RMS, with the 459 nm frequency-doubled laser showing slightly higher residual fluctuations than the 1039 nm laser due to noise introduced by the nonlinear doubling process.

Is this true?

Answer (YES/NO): NO